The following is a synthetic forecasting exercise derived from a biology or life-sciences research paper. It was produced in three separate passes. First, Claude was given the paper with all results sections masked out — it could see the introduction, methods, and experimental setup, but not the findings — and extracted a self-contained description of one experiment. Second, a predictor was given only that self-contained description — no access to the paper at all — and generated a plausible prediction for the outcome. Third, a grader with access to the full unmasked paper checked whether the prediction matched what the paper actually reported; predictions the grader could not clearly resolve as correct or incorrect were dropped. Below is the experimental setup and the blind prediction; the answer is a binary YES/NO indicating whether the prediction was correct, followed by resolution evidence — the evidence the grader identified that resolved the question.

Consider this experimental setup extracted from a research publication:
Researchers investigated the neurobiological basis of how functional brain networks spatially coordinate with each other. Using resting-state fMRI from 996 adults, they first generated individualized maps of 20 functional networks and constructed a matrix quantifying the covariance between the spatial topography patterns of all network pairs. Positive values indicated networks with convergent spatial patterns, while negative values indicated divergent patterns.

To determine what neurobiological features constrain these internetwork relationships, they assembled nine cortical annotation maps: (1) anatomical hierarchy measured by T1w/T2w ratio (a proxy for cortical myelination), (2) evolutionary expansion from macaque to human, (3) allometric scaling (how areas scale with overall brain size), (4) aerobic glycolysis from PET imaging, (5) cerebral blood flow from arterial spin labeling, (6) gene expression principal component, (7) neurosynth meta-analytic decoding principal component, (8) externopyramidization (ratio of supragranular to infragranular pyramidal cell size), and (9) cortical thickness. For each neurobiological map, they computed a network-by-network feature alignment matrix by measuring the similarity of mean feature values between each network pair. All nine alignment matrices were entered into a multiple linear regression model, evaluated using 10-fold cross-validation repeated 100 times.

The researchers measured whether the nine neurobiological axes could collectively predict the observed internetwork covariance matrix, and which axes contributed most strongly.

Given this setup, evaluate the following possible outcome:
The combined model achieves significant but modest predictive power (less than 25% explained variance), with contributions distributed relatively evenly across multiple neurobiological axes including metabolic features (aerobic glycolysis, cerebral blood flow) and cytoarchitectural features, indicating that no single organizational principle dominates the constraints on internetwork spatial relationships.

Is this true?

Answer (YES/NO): NO